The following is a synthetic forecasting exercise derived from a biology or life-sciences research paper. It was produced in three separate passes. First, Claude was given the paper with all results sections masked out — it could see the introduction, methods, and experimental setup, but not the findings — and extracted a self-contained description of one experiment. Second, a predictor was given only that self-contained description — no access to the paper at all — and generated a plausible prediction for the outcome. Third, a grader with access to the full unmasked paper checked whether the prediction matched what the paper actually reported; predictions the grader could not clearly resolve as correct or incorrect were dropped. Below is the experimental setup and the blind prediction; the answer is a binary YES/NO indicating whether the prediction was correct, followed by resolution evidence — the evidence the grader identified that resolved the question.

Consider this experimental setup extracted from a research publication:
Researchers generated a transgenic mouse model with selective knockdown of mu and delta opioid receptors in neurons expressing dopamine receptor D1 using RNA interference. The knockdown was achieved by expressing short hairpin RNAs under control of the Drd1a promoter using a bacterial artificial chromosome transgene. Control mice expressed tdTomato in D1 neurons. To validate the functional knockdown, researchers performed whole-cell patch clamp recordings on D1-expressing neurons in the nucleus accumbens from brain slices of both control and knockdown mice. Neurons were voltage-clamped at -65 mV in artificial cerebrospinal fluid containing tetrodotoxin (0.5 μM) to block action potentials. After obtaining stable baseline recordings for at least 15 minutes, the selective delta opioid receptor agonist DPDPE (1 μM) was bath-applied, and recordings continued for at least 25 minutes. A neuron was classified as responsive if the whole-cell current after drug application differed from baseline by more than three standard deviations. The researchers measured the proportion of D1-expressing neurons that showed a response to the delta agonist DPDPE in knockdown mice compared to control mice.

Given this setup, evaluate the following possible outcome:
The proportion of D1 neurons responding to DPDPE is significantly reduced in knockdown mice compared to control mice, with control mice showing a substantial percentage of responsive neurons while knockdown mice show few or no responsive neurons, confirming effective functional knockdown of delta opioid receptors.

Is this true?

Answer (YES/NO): YES